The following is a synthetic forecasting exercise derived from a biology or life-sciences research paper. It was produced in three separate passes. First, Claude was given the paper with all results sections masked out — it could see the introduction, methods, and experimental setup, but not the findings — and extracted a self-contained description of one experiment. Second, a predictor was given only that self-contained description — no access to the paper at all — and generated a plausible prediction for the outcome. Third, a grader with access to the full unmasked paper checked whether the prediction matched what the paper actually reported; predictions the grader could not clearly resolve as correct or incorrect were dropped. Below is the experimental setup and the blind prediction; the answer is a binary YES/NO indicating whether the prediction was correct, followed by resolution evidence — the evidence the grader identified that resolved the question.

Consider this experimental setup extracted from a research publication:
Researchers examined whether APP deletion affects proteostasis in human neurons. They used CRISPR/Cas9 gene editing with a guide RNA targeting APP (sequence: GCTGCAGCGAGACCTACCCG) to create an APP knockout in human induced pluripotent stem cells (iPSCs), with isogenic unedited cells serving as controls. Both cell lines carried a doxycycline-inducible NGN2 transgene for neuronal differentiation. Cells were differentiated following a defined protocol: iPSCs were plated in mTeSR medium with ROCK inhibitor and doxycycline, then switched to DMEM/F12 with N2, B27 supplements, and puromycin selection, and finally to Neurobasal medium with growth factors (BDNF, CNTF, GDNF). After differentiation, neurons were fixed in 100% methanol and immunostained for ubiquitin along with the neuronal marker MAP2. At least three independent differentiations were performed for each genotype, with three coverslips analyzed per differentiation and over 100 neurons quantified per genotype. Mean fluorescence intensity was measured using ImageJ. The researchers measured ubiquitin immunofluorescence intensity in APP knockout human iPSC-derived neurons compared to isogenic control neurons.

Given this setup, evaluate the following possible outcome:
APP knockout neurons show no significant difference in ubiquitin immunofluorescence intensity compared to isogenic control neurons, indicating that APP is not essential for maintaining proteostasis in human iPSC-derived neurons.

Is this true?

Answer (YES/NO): NO